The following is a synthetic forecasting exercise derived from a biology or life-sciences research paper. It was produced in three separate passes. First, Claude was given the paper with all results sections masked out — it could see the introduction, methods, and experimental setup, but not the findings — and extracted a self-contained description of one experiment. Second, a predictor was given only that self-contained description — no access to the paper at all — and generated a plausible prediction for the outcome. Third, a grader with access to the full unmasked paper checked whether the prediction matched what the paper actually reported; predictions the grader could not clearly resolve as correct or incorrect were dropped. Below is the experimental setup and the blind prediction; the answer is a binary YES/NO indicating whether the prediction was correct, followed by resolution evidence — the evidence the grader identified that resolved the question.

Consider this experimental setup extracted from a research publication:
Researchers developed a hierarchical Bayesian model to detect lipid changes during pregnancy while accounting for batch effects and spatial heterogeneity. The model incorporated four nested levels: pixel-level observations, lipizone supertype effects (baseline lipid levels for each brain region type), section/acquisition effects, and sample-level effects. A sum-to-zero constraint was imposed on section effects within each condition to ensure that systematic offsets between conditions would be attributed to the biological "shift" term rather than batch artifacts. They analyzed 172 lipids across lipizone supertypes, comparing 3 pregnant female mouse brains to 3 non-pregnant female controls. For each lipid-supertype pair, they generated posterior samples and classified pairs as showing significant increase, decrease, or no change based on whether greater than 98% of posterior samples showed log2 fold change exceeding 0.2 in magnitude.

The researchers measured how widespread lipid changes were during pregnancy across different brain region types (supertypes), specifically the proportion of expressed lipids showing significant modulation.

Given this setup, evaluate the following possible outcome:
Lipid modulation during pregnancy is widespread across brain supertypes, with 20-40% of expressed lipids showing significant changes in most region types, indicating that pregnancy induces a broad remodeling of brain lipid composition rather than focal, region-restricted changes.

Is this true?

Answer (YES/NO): NO